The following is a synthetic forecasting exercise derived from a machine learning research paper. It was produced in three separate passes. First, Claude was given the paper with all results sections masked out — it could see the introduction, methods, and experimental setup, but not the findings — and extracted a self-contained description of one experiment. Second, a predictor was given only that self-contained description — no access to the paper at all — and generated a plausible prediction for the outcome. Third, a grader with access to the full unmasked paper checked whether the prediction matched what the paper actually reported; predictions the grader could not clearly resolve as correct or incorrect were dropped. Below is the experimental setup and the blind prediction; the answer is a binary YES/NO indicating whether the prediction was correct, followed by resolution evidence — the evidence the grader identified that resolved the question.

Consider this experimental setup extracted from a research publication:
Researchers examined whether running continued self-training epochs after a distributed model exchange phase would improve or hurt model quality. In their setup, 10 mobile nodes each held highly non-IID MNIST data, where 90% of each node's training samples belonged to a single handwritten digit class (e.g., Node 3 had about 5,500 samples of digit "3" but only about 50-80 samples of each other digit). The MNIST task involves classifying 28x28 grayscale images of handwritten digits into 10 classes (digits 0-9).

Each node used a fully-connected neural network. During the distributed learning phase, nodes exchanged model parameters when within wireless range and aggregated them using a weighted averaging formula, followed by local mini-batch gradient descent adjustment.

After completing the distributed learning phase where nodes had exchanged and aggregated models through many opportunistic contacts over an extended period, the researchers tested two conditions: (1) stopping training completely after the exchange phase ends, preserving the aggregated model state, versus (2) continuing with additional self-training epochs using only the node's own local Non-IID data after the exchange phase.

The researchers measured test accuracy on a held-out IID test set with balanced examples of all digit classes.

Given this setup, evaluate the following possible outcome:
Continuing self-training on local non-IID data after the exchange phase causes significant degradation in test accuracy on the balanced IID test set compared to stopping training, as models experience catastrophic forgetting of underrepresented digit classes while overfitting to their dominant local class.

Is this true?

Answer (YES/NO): YES